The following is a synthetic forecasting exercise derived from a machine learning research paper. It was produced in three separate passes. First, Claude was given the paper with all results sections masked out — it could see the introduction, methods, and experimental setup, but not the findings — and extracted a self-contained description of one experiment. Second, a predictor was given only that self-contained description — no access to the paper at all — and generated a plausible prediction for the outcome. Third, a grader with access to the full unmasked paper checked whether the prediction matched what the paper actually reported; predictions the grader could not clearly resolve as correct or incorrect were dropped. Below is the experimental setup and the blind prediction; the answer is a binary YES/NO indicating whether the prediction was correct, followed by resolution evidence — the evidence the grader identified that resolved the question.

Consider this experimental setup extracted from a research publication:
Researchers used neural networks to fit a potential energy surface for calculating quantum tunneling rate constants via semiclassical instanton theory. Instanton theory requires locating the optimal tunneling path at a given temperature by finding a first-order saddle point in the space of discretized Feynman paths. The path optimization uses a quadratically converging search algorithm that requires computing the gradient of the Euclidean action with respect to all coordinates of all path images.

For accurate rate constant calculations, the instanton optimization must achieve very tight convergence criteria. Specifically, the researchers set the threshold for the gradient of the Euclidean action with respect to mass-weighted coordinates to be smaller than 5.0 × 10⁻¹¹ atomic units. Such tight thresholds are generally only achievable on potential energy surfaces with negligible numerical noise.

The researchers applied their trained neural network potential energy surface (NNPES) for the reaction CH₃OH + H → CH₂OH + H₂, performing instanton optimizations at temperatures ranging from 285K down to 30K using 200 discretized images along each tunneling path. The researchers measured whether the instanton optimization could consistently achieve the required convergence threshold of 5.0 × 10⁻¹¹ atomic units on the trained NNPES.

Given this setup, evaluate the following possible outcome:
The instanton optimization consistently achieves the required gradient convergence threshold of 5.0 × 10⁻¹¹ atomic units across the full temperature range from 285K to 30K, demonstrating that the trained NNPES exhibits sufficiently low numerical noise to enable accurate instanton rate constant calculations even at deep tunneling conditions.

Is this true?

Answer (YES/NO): NO